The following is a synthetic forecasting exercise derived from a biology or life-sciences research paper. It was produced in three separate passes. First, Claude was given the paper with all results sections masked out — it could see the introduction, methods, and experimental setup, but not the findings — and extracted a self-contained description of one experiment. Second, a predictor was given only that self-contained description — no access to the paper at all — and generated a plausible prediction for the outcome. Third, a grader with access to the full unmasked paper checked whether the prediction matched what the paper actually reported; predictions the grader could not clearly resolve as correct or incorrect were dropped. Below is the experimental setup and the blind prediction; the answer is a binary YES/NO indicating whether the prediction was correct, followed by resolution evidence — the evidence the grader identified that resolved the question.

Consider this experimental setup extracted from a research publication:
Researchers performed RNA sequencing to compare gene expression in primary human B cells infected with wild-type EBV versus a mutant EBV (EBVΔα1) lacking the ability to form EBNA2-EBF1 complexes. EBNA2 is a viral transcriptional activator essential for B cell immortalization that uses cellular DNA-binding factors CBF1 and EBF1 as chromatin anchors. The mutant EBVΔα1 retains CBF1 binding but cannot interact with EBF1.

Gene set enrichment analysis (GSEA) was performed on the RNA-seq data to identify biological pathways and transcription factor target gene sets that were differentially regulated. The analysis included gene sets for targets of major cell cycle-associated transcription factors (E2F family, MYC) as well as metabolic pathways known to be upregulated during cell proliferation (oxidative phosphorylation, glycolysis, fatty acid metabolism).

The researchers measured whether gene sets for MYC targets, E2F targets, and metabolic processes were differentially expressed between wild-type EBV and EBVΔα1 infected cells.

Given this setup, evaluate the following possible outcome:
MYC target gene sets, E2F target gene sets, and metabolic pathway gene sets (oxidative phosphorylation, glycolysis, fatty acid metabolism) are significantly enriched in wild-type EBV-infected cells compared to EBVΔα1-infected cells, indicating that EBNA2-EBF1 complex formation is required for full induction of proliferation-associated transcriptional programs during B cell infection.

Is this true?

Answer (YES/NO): YES